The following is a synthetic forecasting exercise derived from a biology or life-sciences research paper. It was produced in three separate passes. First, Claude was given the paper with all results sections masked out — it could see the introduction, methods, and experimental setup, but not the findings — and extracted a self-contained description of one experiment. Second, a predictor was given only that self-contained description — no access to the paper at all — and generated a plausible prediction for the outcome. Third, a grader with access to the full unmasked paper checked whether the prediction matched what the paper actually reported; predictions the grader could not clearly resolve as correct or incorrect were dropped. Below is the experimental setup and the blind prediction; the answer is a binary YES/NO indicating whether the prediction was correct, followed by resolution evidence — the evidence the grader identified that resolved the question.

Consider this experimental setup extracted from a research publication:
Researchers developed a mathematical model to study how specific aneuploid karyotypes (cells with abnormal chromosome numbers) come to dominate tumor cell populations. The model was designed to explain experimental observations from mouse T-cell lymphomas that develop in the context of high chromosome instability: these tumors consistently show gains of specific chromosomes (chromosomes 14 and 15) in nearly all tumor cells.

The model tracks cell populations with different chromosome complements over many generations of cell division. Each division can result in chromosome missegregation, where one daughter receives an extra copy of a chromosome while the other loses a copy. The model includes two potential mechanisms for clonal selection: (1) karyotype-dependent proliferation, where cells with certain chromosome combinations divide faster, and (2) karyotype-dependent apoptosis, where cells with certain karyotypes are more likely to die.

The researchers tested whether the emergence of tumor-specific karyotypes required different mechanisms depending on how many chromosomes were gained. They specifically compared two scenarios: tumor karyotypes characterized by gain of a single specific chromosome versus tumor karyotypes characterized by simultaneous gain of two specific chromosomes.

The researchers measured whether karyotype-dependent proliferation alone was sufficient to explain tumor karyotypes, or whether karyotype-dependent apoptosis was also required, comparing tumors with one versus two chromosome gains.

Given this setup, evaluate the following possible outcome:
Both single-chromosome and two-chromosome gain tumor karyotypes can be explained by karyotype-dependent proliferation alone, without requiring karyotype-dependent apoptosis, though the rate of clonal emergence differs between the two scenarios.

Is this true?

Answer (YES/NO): YES